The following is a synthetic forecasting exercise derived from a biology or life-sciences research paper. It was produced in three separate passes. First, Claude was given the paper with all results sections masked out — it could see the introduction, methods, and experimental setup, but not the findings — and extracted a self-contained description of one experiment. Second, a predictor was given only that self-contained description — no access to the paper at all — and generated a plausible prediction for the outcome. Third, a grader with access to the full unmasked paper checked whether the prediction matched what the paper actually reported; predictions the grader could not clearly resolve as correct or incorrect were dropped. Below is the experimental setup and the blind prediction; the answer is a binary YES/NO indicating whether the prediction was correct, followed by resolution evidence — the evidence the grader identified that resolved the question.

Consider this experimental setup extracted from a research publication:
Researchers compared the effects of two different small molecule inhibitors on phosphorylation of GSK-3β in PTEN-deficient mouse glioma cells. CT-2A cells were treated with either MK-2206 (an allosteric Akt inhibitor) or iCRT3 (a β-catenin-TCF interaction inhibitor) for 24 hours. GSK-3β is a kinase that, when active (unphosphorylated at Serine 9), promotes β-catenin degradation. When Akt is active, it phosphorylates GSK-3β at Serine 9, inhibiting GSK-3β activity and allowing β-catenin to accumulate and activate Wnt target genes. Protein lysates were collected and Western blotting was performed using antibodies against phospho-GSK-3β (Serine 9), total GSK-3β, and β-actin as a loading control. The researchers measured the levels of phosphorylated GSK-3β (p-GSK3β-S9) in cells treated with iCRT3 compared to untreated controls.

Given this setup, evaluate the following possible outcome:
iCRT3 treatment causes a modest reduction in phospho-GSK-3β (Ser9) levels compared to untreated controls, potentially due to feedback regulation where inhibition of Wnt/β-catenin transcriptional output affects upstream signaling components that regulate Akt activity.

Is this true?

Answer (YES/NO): NO